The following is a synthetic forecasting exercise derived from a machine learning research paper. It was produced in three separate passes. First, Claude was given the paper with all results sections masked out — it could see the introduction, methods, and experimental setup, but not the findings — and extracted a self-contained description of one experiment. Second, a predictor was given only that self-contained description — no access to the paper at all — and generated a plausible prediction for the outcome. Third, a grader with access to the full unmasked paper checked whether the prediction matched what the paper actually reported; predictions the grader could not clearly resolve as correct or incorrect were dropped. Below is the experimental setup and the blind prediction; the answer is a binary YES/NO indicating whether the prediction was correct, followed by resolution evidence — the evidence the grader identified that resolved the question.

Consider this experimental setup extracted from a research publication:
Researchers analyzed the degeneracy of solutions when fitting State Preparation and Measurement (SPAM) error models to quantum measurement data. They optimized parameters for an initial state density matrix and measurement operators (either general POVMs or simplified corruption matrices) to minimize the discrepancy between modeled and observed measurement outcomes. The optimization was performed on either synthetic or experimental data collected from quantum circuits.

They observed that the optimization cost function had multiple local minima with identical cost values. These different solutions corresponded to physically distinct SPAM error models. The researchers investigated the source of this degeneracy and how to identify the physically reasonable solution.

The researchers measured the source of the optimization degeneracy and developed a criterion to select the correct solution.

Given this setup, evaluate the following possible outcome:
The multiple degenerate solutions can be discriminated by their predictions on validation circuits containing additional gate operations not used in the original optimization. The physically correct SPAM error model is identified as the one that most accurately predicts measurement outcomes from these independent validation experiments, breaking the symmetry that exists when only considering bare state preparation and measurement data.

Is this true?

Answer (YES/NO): NO